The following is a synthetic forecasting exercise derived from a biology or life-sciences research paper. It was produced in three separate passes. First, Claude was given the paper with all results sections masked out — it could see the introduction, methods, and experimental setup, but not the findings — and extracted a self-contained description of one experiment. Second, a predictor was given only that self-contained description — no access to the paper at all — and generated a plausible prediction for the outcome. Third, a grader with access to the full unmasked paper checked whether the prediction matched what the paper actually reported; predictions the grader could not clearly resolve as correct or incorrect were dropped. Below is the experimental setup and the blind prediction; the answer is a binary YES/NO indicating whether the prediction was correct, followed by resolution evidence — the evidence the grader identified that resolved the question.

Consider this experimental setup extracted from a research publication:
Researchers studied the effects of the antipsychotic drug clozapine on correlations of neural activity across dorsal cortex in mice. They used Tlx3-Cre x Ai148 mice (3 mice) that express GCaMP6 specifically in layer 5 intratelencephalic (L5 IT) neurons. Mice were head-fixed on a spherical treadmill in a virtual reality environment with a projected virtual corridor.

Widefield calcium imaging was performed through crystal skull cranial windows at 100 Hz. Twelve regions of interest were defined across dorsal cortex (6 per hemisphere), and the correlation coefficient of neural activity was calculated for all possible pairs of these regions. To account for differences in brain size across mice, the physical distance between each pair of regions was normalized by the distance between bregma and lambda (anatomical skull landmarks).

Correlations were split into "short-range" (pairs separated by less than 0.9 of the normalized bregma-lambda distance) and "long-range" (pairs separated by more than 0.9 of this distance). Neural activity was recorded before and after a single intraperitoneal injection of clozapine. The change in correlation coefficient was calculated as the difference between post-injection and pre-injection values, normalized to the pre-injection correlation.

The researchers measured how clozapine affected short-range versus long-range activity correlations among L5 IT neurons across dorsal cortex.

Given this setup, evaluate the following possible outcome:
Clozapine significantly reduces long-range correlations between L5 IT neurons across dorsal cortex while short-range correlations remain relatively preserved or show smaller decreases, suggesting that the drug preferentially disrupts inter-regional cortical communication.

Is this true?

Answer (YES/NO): YES